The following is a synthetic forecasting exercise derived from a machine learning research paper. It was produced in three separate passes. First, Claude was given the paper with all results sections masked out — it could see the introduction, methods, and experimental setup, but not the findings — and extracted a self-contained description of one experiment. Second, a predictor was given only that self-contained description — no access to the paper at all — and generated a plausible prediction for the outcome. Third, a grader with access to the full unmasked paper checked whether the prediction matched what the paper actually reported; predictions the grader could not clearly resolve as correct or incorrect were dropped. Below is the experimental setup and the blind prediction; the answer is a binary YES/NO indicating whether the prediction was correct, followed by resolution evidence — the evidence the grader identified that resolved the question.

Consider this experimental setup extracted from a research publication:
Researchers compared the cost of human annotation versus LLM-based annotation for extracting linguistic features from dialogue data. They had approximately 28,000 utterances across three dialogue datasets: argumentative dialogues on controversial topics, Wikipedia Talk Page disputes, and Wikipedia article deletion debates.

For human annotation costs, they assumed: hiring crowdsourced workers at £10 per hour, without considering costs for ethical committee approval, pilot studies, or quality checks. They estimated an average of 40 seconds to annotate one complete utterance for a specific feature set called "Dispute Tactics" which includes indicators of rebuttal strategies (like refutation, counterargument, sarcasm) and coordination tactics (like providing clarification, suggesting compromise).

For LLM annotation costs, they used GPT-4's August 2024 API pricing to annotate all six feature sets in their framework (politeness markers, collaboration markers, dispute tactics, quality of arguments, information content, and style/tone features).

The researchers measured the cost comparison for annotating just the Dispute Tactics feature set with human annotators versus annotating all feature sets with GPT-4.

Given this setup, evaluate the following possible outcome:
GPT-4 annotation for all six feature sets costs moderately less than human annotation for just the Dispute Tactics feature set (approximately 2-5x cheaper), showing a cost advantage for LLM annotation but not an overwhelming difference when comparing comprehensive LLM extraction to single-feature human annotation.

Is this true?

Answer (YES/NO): NO